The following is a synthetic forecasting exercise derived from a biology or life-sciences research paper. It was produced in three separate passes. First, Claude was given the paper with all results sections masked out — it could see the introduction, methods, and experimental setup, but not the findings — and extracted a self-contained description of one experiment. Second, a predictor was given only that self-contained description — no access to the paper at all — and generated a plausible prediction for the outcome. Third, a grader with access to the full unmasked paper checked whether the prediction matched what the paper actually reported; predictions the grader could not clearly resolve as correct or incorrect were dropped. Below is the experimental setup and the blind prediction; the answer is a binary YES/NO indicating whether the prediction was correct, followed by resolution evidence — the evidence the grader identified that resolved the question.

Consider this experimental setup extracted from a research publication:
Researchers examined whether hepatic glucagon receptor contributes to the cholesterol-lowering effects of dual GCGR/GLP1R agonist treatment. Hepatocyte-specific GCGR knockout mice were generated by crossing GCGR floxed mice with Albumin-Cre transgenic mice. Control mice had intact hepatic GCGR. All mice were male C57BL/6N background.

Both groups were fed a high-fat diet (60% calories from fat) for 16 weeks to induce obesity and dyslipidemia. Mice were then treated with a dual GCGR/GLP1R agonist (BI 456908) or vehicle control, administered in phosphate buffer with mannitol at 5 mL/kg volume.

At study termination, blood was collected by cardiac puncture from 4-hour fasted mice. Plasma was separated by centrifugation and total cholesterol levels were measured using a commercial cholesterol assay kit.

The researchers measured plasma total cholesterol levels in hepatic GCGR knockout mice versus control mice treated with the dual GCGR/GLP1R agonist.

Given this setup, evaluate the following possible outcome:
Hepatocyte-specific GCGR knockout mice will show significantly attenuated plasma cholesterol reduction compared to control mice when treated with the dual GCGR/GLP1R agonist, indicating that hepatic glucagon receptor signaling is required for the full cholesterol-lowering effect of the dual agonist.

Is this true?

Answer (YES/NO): YES